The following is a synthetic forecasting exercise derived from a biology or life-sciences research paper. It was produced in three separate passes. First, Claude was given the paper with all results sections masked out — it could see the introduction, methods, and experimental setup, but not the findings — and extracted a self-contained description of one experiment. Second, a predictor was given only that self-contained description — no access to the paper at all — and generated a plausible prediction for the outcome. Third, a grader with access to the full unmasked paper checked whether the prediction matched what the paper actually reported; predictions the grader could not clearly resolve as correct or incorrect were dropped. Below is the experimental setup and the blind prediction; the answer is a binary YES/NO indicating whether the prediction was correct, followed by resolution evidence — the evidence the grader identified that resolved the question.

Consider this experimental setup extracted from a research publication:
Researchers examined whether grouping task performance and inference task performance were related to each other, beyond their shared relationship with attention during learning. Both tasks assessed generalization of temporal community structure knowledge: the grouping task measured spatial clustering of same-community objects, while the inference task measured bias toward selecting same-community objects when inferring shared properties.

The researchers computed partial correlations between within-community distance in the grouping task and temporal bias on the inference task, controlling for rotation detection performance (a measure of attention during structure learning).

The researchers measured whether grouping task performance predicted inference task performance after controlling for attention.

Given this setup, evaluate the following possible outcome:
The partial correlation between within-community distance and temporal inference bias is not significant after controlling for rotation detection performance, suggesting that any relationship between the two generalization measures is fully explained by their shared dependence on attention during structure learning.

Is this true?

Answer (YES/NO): YES